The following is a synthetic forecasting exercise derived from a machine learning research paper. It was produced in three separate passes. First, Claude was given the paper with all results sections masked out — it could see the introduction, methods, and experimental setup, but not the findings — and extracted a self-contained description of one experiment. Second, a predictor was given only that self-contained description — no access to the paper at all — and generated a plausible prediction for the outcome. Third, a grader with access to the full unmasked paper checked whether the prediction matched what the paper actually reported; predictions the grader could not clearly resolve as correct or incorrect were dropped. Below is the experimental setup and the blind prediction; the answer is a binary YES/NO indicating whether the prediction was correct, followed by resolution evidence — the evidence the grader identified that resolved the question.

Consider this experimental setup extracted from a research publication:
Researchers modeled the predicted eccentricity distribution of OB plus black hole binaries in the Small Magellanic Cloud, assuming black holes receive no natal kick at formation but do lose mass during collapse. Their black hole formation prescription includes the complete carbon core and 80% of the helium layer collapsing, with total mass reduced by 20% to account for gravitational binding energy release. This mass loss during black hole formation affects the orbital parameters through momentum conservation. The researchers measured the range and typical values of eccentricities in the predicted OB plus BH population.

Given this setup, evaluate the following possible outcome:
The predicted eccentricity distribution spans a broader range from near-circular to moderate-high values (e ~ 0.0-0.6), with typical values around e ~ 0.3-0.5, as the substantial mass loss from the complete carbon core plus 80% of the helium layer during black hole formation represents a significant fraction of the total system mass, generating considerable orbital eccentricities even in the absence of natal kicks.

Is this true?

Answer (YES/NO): NO